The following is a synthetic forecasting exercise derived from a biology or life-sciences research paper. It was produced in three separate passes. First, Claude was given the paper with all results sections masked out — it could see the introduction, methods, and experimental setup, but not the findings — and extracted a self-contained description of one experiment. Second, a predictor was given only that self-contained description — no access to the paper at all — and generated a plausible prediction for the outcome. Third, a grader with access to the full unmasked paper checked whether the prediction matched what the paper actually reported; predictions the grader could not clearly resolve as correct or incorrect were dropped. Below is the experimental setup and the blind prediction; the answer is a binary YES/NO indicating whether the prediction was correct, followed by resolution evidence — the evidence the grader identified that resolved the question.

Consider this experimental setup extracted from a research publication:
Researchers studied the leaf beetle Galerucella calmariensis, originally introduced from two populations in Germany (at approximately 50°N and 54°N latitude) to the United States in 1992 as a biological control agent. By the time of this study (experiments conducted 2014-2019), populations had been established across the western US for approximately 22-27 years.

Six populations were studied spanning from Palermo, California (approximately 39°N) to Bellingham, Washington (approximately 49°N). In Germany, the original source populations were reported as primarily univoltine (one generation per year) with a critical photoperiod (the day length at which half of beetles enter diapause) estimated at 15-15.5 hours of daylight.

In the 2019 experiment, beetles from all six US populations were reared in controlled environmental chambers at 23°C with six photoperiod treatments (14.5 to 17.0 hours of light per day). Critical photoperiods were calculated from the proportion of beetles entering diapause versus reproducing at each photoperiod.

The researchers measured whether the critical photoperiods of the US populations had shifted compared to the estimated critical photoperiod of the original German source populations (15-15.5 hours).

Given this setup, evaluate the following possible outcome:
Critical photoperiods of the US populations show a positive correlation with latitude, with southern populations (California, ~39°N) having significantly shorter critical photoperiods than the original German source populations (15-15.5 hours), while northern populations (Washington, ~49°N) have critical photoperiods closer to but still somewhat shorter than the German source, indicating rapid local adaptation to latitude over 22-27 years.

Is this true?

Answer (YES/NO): NO